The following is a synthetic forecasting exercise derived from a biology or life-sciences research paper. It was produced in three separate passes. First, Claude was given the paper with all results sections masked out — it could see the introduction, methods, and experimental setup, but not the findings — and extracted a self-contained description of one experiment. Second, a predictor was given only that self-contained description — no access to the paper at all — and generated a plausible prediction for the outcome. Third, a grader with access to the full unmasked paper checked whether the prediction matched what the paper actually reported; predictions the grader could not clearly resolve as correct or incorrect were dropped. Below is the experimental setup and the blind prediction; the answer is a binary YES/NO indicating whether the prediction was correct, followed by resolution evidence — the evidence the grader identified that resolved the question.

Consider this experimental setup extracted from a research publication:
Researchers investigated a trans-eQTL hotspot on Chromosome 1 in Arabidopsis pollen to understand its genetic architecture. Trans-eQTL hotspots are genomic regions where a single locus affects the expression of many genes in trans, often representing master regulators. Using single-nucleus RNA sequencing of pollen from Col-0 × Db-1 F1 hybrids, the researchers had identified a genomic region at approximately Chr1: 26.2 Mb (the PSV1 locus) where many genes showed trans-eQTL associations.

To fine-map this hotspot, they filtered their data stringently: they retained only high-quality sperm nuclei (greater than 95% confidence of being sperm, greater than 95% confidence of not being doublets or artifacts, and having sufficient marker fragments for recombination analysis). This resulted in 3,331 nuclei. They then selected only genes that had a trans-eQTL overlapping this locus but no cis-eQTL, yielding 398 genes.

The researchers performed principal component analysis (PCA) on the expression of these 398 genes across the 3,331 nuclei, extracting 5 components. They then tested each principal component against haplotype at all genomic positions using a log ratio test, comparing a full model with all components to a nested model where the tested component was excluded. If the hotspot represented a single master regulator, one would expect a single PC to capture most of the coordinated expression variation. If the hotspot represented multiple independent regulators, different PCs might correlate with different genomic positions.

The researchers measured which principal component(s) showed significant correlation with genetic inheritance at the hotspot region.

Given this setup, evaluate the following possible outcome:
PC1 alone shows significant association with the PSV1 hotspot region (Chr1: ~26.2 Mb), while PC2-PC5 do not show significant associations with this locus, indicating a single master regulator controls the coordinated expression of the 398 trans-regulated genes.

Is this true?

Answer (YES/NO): YES